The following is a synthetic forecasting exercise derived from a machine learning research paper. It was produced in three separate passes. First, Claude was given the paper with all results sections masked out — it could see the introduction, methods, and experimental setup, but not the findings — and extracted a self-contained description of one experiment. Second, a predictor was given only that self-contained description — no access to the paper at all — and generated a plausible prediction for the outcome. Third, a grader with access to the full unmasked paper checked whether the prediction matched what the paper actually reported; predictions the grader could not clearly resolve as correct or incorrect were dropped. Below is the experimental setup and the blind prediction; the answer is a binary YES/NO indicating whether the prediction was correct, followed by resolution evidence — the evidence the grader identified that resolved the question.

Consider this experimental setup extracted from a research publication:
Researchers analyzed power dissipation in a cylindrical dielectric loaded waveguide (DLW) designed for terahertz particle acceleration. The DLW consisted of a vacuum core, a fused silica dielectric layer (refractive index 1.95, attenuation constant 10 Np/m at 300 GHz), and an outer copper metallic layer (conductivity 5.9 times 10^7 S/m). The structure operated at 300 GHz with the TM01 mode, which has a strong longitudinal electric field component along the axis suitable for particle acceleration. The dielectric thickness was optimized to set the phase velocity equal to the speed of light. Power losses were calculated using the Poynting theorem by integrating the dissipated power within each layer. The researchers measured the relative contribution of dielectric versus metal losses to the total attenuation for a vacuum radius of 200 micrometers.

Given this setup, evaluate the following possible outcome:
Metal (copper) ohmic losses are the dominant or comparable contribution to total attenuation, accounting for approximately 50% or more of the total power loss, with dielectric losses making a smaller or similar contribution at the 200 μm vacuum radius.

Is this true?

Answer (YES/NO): YES